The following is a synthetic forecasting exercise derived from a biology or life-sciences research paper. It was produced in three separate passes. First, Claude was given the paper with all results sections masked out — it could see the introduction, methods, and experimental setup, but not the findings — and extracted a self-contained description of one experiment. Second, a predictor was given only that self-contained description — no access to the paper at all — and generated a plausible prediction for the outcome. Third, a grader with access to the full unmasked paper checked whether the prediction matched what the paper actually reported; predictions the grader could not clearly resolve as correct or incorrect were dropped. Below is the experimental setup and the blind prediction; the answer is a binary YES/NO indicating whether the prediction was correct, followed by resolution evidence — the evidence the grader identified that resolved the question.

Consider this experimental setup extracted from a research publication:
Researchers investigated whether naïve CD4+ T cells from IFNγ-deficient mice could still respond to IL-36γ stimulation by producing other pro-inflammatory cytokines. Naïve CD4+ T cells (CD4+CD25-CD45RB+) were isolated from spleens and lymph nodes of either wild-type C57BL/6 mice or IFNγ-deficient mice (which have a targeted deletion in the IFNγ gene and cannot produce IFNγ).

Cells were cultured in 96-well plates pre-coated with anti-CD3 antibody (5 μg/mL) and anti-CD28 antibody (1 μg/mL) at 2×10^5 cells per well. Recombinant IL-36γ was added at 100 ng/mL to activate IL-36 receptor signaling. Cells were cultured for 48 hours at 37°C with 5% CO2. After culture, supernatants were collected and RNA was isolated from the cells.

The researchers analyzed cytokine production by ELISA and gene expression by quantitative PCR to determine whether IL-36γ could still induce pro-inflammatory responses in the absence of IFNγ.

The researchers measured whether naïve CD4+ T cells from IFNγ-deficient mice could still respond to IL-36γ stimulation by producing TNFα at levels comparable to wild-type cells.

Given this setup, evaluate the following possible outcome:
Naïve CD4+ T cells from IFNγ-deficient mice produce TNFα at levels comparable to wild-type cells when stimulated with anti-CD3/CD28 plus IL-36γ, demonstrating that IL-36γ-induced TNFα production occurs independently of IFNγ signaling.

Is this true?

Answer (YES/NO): NO